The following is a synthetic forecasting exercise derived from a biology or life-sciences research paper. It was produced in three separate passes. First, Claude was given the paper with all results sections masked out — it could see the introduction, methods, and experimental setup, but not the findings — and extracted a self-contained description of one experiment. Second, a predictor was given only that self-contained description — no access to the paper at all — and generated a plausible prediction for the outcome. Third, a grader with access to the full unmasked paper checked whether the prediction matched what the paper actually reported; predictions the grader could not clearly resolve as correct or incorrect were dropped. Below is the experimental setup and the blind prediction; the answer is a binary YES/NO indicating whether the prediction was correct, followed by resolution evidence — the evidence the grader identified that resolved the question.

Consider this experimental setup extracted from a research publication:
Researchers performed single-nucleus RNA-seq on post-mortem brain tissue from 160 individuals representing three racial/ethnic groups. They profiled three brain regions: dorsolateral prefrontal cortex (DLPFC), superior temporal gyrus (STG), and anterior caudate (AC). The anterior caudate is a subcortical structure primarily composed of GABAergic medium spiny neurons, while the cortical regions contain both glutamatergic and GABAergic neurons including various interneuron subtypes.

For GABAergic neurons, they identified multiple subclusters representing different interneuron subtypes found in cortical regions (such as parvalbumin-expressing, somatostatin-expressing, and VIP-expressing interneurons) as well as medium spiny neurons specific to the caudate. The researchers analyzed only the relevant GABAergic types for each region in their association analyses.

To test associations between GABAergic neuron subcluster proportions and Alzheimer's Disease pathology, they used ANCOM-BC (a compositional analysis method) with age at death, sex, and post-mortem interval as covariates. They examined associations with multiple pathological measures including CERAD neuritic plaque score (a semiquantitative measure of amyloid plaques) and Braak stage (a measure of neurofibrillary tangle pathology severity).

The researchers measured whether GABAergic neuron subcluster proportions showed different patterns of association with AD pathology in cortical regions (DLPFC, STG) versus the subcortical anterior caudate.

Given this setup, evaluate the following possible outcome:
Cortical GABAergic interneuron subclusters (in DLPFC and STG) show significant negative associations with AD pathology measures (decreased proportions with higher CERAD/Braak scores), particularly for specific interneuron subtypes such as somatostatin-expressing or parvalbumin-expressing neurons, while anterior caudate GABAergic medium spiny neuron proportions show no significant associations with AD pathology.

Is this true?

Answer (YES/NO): NO